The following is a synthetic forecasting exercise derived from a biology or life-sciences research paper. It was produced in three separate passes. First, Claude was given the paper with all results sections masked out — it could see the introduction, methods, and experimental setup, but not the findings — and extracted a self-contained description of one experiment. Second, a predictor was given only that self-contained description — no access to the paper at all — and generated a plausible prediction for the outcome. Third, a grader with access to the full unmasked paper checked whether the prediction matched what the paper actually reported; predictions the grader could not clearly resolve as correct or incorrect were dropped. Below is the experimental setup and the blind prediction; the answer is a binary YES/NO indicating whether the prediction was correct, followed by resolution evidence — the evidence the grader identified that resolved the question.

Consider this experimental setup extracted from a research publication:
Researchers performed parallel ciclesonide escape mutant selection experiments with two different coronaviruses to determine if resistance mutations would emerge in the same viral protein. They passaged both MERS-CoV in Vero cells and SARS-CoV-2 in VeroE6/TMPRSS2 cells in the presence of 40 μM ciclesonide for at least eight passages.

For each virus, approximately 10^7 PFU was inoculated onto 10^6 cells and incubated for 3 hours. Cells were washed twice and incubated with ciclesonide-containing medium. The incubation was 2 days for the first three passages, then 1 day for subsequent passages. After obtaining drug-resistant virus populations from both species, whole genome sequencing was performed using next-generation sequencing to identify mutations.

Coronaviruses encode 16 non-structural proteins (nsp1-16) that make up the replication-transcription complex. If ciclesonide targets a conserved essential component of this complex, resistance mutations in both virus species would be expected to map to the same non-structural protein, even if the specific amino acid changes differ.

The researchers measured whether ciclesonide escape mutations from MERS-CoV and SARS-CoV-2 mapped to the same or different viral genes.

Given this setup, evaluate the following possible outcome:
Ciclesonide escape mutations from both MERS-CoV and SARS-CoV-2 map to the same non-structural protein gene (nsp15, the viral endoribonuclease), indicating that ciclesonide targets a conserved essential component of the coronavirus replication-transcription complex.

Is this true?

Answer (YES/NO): NO